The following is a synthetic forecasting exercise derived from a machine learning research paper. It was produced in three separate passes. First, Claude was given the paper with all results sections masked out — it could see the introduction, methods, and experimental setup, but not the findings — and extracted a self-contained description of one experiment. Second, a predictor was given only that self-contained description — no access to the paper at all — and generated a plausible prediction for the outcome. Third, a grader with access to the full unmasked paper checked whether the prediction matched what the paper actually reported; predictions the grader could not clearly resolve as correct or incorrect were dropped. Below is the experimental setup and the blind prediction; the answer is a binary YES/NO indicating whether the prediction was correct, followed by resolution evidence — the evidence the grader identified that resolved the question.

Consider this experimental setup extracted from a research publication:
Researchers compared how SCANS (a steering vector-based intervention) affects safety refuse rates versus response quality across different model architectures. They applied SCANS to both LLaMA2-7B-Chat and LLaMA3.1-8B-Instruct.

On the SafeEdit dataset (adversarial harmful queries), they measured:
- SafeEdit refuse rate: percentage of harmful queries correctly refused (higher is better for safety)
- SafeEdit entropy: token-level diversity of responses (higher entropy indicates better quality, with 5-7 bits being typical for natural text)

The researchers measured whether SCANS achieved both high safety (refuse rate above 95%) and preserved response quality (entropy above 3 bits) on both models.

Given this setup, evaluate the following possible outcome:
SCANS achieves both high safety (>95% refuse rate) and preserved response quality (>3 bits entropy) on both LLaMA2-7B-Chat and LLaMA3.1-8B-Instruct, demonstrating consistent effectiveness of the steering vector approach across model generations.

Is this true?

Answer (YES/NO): NO